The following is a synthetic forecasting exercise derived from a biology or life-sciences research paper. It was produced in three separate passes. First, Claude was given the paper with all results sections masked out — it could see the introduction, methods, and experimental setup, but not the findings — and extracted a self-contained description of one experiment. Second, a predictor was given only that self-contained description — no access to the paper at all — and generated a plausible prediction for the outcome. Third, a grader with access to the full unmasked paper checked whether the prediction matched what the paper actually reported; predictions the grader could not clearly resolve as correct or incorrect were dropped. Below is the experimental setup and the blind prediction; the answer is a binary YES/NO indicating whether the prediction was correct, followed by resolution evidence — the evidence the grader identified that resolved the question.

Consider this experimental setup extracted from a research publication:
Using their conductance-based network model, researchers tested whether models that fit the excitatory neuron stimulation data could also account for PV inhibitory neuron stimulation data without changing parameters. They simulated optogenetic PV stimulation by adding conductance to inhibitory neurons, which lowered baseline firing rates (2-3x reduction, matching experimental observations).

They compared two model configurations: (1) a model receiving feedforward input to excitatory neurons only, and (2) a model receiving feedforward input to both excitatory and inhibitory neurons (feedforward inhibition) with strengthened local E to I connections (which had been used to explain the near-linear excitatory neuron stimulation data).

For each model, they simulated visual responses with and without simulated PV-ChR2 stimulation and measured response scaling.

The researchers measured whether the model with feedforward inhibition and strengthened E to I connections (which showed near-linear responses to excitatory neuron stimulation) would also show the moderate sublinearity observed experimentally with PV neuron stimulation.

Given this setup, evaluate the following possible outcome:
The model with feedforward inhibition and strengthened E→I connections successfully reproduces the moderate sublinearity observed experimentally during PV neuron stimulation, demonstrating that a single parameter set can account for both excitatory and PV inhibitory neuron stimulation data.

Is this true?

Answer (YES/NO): YES